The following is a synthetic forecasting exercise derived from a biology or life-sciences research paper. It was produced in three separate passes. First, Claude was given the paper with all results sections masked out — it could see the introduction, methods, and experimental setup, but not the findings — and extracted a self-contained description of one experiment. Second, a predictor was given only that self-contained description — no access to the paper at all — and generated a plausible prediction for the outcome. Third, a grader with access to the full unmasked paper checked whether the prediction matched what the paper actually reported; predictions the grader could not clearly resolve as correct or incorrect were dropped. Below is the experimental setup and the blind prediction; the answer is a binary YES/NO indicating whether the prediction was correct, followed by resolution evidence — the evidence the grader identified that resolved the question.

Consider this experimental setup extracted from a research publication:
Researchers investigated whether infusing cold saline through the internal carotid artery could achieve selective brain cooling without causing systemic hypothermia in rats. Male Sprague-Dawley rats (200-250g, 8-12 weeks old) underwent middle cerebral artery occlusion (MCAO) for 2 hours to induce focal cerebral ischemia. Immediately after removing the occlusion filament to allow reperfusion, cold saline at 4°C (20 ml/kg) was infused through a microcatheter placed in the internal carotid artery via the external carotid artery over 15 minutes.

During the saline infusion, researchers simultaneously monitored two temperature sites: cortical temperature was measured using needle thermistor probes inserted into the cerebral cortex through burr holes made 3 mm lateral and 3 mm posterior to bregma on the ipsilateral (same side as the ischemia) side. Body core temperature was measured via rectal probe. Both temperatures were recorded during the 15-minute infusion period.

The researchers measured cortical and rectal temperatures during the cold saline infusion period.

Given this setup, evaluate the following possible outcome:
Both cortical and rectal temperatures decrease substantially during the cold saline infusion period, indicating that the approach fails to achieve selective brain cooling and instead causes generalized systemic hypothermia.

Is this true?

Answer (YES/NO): NO